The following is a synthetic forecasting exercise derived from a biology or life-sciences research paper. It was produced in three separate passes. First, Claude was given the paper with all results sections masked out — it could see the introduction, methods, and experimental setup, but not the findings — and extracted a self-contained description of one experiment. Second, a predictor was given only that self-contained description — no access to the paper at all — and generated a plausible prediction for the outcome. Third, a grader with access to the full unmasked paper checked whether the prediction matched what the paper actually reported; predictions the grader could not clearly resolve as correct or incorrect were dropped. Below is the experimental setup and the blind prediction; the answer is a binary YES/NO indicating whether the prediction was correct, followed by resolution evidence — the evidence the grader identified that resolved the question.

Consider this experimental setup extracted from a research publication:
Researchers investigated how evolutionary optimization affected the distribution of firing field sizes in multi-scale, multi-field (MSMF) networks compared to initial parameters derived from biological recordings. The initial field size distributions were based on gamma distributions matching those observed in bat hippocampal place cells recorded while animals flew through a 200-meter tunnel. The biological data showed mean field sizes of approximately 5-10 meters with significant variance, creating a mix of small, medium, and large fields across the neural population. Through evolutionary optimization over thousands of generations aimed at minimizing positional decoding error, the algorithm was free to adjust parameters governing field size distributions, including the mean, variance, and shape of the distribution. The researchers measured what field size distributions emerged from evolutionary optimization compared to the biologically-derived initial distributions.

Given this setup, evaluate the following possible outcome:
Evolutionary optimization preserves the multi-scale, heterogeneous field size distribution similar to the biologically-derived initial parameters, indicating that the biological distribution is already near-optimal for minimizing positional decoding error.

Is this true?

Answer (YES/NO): NO